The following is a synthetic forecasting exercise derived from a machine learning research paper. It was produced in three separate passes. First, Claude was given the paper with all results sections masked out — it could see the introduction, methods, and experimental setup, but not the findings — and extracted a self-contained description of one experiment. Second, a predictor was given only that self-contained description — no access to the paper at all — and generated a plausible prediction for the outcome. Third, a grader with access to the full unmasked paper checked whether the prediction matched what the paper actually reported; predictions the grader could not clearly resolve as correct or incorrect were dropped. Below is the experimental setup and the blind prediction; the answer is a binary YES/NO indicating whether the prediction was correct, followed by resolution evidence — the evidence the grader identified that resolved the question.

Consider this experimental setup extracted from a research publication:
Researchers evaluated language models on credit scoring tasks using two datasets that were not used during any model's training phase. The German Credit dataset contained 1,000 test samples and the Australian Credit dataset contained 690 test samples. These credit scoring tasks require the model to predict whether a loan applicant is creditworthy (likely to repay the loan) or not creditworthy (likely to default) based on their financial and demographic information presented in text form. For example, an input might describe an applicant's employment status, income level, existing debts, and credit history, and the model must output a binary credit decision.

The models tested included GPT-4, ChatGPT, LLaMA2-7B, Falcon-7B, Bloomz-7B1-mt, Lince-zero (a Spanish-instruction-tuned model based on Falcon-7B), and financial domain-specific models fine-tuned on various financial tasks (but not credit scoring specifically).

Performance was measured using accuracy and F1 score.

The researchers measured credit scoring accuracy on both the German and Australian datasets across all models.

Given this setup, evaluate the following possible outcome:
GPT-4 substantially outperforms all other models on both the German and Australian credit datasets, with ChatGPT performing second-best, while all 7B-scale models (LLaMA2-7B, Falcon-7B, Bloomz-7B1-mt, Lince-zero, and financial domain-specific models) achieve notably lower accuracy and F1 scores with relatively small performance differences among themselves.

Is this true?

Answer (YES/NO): NO